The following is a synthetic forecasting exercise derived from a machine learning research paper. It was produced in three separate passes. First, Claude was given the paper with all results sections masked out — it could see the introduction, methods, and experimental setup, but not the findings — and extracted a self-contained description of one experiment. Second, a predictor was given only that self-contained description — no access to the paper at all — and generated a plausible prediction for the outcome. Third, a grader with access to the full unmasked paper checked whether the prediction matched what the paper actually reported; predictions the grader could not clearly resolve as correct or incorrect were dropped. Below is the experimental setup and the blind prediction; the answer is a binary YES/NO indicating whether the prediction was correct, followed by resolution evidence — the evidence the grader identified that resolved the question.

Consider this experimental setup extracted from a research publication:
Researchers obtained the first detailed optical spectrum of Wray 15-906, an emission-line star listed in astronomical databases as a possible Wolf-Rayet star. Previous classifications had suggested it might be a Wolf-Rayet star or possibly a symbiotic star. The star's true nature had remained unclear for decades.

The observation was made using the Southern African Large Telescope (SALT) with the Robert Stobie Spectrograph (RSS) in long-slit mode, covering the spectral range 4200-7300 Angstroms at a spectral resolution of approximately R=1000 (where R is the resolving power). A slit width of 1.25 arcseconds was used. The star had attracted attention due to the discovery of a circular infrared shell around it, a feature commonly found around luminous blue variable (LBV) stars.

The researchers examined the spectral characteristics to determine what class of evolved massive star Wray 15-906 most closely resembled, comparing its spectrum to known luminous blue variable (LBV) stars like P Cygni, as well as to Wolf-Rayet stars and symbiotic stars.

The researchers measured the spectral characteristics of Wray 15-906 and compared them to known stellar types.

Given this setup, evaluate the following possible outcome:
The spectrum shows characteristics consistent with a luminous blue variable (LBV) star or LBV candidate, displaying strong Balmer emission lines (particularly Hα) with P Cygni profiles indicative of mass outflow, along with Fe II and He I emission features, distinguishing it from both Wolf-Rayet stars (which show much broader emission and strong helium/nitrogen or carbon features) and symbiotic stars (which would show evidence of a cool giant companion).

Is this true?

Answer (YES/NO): YES